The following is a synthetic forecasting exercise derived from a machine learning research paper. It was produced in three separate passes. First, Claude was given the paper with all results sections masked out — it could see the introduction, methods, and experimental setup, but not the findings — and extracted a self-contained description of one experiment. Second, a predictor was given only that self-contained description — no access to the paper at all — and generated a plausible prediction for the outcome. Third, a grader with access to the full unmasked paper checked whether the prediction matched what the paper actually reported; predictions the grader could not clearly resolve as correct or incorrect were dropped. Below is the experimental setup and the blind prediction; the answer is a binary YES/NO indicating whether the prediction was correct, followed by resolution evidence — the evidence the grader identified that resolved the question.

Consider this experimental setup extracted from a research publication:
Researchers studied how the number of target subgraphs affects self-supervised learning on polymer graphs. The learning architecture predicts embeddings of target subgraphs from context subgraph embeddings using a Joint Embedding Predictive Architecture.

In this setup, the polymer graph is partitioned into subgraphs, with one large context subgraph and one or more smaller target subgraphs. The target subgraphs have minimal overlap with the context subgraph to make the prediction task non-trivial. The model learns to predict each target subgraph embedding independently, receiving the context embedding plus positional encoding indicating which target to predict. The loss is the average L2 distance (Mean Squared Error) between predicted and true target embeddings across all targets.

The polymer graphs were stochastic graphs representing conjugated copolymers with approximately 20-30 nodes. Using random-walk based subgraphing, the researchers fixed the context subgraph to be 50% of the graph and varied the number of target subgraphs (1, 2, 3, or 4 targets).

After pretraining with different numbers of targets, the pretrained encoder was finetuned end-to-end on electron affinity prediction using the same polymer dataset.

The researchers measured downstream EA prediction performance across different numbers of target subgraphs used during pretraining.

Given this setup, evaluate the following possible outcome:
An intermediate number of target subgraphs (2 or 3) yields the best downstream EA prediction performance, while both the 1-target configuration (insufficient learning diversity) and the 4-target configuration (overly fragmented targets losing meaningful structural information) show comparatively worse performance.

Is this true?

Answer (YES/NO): NO